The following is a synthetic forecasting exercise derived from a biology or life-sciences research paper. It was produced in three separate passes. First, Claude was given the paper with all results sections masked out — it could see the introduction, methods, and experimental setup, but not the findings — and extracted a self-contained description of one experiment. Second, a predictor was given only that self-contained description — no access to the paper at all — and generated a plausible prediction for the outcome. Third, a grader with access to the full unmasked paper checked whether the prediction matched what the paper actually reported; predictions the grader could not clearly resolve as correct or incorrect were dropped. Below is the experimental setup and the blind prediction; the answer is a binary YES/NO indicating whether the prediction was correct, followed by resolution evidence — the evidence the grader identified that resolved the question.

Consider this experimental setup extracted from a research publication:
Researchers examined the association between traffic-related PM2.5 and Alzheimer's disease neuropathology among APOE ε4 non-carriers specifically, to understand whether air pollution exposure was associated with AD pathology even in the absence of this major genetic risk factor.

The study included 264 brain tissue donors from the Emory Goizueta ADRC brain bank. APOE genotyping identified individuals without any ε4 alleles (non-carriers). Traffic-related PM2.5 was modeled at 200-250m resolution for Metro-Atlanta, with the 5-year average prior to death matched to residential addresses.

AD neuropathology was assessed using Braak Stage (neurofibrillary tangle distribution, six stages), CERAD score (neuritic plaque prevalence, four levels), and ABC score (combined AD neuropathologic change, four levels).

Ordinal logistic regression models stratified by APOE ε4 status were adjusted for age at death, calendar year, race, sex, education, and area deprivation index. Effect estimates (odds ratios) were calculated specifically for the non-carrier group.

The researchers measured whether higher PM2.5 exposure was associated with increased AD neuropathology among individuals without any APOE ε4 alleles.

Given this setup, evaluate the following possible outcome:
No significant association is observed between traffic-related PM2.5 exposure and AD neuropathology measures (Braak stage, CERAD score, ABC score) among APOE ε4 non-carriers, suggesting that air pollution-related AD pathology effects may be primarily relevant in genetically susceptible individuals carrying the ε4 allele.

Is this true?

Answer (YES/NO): NO